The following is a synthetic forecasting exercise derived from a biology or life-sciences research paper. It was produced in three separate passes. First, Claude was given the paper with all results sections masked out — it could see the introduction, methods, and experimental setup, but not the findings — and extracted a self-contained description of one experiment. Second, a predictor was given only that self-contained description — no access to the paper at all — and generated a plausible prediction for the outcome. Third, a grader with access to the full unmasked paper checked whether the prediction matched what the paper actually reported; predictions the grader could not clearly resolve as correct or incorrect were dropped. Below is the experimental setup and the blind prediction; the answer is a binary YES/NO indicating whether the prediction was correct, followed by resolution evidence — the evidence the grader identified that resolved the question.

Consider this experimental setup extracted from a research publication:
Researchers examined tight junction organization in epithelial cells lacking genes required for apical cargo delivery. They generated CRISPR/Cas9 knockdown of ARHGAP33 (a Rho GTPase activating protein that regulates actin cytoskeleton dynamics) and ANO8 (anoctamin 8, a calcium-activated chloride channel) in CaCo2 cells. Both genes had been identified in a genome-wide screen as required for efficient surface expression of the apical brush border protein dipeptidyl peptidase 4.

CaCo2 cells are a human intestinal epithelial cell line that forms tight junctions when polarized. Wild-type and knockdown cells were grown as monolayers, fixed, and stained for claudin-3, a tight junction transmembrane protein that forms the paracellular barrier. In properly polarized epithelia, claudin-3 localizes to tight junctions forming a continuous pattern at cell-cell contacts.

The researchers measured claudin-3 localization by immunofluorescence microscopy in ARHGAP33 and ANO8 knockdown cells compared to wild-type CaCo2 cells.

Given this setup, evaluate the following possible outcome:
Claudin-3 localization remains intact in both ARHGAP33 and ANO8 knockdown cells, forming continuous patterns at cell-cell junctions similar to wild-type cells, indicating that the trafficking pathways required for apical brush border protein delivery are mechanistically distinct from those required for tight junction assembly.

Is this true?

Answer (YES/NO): YES